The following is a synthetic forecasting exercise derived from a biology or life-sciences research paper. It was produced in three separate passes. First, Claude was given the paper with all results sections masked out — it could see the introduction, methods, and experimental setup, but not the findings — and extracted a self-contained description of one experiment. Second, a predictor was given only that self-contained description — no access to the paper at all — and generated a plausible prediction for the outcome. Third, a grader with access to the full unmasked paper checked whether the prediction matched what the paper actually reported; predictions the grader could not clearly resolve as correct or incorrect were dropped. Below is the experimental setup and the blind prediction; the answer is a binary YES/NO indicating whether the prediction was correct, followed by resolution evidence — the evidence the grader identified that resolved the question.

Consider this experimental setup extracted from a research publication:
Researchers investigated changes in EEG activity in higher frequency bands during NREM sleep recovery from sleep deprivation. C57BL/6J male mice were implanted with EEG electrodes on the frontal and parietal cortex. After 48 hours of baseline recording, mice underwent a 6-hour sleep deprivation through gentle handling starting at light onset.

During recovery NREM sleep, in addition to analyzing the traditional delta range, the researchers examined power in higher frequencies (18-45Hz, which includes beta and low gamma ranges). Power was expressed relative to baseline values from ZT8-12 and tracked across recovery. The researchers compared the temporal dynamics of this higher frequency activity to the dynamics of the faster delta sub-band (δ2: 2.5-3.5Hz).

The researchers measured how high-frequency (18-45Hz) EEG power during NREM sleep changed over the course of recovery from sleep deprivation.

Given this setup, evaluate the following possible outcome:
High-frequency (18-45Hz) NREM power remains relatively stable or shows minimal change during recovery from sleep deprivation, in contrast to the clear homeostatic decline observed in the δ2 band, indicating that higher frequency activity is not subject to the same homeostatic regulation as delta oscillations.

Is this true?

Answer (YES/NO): NO